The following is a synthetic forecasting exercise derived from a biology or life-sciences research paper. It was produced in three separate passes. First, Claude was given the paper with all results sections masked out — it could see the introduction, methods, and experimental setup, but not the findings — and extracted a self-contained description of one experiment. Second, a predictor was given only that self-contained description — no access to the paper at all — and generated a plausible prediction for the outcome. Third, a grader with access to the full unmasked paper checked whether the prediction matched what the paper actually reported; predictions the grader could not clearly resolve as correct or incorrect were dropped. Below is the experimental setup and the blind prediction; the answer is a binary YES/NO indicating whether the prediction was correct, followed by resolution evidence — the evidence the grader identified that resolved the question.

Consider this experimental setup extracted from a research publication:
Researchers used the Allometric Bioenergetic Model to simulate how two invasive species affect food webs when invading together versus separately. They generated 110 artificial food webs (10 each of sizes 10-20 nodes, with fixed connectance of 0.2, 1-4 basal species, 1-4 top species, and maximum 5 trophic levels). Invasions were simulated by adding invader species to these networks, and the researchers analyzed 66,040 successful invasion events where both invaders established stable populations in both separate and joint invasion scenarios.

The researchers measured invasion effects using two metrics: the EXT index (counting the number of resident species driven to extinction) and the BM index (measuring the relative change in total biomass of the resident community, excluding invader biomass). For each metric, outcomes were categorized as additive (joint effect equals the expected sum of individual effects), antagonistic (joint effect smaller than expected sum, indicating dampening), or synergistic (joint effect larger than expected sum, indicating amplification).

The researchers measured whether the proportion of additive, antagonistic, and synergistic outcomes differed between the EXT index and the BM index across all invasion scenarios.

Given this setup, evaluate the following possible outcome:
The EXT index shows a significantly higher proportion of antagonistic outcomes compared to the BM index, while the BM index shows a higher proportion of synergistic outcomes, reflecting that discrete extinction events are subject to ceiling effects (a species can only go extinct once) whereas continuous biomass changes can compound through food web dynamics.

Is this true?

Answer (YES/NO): NO